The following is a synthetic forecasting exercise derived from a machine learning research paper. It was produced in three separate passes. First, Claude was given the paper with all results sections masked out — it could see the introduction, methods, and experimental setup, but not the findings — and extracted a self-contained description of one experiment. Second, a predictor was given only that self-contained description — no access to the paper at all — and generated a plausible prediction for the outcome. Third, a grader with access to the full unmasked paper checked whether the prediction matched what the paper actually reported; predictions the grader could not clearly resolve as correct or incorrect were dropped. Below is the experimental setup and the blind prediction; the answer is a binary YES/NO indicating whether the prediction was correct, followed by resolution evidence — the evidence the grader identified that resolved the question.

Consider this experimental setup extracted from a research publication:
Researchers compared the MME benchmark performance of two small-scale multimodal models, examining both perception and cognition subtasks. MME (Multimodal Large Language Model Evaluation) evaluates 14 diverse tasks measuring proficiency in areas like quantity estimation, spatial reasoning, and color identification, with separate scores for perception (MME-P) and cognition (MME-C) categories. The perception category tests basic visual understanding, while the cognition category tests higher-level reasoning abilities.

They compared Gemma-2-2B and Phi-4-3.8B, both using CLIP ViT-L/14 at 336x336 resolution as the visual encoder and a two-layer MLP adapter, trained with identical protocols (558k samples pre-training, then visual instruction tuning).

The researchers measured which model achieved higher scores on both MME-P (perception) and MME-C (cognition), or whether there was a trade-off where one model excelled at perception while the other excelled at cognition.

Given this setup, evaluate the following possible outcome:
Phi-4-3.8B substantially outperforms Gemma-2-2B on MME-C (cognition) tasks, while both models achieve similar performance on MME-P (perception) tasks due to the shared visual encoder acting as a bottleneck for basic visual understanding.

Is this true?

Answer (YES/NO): NO